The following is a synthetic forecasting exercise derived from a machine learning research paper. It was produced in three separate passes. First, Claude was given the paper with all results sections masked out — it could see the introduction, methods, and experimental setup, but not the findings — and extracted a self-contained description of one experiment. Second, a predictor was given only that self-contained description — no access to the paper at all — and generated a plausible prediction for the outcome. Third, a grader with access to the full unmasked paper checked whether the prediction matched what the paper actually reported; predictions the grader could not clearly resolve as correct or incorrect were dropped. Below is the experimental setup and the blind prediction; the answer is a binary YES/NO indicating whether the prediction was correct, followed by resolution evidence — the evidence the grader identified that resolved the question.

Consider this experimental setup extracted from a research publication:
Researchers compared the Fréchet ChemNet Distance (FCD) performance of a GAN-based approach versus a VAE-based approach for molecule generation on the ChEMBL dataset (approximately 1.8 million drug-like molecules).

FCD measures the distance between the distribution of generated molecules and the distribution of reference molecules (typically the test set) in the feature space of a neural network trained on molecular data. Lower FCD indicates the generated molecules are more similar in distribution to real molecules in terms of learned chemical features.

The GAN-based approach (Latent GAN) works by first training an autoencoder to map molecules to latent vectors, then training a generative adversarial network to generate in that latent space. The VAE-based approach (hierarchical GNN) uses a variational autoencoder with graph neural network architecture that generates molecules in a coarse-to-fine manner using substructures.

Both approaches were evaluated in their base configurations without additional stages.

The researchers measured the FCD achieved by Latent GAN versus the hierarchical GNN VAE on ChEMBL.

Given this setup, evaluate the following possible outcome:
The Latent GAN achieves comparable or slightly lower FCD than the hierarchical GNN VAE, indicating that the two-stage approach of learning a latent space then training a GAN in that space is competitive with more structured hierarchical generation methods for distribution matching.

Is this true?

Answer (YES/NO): NO